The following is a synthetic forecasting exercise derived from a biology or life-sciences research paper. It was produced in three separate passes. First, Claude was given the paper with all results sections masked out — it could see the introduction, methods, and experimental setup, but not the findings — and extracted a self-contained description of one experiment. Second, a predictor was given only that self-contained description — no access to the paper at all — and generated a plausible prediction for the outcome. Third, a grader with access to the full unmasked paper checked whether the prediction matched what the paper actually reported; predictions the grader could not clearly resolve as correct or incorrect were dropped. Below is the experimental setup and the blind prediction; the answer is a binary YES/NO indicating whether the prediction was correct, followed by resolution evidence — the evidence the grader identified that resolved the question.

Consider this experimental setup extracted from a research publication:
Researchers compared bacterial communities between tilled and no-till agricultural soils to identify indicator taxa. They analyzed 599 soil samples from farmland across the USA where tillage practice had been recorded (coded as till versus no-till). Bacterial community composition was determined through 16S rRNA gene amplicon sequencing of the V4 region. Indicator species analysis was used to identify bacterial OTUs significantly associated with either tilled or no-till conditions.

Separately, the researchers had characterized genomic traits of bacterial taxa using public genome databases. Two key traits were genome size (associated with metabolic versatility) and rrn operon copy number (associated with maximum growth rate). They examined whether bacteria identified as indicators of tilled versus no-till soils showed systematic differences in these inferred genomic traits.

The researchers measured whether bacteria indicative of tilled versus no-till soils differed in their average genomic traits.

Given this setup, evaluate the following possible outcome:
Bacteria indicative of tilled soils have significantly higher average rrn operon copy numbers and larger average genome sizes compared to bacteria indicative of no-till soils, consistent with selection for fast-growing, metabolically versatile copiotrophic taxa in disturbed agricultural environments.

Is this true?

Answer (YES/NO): YES